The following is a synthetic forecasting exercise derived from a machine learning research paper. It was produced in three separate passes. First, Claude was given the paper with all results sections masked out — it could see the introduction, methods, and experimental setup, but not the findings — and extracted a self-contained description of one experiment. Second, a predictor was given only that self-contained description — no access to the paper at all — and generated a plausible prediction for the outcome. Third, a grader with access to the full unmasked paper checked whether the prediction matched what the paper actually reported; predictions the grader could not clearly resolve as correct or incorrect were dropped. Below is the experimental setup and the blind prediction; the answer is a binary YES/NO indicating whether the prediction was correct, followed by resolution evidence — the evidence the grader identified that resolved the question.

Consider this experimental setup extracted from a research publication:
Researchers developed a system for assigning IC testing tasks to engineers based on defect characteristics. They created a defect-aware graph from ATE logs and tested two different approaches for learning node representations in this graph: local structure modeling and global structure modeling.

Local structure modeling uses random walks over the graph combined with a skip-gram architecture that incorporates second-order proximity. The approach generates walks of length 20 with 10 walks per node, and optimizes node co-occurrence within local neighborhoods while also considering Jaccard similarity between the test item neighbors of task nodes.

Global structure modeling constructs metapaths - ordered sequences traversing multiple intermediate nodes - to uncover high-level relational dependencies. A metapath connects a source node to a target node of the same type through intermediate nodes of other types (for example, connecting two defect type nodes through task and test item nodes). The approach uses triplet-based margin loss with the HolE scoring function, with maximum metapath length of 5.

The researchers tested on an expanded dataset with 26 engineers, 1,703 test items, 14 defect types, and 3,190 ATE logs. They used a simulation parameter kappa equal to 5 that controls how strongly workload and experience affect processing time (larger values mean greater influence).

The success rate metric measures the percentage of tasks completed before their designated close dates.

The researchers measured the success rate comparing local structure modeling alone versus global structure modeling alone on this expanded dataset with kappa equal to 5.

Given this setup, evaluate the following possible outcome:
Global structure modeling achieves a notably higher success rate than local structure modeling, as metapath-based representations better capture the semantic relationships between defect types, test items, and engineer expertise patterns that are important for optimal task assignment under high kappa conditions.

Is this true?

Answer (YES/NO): NO